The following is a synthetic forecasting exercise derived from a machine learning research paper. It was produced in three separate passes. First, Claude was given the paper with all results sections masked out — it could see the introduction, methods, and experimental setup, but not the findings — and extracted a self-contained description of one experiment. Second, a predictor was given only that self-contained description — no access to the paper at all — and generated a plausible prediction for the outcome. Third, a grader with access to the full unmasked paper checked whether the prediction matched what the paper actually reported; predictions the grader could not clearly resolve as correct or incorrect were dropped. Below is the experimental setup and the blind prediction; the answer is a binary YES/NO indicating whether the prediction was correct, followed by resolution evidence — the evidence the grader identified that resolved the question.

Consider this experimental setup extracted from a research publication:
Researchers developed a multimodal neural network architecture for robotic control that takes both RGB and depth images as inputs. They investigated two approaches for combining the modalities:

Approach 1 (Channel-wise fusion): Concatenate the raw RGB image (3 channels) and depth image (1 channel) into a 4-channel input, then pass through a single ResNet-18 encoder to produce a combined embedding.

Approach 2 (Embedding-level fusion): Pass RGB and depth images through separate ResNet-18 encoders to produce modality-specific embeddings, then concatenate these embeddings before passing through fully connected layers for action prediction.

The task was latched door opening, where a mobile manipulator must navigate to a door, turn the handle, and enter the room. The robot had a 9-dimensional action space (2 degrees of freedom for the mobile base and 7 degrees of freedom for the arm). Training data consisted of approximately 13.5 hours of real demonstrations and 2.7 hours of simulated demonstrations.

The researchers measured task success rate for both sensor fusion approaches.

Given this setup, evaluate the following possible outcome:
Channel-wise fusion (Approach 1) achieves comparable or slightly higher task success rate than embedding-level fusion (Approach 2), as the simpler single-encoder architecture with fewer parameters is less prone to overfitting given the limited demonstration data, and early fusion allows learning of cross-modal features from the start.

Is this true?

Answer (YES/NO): NO